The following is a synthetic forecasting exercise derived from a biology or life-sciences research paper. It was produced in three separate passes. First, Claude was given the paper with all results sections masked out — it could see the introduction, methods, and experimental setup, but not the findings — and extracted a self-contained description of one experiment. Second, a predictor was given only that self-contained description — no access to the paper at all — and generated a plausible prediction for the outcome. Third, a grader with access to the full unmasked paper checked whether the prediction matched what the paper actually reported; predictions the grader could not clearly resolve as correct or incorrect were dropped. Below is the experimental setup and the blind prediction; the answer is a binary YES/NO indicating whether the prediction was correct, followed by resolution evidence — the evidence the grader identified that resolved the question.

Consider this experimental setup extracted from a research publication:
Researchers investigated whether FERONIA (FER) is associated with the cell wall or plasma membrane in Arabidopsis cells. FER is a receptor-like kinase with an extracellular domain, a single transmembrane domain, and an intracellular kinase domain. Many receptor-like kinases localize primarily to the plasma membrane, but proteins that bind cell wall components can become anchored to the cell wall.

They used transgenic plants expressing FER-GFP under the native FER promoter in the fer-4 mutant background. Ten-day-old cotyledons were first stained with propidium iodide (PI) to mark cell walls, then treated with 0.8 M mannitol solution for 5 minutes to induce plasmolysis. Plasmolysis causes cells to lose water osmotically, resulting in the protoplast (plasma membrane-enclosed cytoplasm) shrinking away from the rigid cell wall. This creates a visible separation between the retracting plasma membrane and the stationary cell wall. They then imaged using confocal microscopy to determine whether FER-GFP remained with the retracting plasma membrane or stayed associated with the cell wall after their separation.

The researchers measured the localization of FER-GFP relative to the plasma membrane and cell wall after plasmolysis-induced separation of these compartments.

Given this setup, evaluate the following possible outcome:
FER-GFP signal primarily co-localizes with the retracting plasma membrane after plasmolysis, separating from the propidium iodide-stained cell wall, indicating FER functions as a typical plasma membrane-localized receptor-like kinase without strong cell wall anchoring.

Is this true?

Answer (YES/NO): NO